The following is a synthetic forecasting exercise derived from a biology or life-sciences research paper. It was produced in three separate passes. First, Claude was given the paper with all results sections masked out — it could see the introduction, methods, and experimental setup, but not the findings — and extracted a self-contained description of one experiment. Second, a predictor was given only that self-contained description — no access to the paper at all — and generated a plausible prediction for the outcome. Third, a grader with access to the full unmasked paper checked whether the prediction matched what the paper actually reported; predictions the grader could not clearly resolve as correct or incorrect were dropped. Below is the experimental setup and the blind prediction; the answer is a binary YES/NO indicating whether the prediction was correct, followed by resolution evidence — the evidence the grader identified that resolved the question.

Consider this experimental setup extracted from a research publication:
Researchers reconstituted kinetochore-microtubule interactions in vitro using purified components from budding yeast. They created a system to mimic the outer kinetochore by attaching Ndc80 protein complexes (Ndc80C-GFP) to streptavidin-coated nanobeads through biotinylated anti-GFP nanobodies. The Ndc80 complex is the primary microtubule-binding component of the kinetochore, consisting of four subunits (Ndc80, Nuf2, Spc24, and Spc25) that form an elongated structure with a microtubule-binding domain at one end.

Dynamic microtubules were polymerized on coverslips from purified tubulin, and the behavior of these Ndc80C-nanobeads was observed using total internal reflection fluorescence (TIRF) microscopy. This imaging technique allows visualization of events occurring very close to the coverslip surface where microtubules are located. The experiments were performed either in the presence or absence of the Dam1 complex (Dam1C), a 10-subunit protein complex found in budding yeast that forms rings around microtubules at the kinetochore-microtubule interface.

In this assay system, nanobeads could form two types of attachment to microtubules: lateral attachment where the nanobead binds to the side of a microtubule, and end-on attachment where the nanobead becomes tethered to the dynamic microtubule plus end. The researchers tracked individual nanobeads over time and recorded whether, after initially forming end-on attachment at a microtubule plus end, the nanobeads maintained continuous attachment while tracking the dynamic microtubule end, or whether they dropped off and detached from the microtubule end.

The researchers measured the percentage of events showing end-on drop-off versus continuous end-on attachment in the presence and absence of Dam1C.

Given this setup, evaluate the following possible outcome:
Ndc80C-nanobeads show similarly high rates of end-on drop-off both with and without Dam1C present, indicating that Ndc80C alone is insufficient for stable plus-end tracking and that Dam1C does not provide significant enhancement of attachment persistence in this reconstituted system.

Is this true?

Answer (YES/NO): NO